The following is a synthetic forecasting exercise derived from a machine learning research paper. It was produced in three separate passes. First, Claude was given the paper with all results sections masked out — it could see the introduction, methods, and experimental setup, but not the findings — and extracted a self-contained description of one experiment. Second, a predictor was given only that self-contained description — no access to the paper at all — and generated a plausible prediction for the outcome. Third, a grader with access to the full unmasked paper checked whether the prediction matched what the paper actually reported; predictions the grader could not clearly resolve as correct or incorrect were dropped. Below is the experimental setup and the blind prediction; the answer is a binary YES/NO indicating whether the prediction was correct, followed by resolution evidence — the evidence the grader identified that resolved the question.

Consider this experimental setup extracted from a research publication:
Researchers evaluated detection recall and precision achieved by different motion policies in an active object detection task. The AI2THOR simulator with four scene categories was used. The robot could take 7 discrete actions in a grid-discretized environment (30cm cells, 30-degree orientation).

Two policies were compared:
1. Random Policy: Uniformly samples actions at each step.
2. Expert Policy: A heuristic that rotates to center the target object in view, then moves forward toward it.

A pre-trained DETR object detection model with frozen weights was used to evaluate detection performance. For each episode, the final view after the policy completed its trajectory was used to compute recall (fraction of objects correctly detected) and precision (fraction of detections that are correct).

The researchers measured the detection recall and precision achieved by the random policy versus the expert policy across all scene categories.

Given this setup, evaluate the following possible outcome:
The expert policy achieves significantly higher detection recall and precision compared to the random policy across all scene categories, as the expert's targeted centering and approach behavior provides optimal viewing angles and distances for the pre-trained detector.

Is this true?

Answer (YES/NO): YES